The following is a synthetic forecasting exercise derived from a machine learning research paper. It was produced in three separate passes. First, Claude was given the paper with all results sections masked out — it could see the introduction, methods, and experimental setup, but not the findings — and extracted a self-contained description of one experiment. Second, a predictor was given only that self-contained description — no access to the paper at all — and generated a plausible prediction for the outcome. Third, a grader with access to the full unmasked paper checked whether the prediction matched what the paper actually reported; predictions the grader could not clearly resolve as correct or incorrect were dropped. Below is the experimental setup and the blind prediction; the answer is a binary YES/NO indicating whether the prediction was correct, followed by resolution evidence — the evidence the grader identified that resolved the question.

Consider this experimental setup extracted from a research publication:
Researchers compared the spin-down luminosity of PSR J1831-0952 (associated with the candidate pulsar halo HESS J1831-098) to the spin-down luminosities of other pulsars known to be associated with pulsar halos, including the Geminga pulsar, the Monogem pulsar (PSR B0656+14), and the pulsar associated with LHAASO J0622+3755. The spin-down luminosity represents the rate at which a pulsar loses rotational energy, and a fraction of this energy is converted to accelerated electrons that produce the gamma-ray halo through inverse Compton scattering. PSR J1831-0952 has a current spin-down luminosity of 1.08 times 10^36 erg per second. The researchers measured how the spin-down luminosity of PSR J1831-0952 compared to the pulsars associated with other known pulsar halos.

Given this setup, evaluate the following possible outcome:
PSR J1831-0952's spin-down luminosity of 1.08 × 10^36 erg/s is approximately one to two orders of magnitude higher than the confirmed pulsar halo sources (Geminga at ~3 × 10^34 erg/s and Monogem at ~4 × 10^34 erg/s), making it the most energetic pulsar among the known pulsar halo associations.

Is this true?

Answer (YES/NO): YES